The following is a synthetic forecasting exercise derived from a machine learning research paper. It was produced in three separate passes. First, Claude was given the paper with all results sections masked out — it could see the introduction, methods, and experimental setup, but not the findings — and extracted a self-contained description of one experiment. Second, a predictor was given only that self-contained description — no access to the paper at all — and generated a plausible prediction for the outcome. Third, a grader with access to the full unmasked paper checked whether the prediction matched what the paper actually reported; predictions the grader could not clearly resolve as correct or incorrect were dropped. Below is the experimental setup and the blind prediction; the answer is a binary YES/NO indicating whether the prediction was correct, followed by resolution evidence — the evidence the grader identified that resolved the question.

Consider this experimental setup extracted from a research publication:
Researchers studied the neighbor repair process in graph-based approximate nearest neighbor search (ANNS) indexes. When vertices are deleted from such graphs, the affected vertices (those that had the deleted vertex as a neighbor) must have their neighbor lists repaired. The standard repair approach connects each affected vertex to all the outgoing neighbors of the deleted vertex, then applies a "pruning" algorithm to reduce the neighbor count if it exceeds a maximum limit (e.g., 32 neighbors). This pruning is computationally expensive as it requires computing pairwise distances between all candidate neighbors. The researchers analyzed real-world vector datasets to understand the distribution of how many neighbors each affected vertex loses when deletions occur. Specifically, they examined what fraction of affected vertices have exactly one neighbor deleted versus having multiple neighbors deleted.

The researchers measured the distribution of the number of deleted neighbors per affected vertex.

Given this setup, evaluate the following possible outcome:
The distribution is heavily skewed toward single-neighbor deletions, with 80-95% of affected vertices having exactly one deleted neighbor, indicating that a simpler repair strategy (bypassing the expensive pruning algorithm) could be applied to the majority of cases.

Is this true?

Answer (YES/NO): NO